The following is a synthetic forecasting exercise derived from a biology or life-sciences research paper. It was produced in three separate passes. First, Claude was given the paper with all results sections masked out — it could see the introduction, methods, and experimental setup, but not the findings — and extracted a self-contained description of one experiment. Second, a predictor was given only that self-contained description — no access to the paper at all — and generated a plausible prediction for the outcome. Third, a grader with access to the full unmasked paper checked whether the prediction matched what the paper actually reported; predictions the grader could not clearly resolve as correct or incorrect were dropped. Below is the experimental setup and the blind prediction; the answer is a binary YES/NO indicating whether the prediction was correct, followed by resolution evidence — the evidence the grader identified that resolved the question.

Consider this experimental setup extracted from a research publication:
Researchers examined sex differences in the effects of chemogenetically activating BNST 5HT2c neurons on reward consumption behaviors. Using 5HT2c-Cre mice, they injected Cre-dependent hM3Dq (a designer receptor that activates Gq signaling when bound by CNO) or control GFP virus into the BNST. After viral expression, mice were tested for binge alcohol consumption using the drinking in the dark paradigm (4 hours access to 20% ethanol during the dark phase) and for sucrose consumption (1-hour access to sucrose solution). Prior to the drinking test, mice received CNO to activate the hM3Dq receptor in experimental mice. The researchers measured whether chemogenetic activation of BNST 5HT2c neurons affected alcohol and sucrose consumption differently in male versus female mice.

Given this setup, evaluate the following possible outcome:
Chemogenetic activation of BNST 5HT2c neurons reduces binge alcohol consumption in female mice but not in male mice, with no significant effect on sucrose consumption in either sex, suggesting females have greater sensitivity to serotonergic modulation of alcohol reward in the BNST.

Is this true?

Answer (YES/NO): NO